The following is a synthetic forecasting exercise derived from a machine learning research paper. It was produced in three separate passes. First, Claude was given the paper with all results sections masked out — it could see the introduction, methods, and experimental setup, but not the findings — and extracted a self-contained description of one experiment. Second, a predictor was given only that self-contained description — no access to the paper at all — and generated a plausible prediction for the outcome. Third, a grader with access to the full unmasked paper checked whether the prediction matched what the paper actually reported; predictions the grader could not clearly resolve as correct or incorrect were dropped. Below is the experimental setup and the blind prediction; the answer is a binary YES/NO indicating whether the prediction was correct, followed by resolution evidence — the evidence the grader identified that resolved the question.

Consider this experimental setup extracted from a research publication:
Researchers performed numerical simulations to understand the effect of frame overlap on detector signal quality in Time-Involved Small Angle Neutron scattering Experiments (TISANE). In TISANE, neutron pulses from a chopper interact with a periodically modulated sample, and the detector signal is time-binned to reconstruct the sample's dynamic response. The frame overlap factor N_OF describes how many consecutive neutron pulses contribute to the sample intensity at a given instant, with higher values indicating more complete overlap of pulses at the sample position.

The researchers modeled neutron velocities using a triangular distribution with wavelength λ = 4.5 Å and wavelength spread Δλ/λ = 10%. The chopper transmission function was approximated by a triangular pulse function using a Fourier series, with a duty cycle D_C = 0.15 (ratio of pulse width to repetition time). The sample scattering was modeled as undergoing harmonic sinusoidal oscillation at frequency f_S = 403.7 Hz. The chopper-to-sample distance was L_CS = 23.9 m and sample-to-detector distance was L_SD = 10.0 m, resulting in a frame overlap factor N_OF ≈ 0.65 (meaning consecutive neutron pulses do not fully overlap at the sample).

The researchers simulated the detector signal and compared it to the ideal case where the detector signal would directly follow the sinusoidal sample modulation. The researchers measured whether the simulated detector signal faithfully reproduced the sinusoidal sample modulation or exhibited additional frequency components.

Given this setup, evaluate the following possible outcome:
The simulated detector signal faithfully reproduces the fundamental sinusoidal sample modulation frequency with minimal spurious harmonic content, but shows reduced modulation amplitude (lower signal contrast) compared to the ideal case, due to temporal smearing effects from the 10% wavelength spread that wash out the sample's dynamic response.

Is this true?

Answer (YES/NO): NO